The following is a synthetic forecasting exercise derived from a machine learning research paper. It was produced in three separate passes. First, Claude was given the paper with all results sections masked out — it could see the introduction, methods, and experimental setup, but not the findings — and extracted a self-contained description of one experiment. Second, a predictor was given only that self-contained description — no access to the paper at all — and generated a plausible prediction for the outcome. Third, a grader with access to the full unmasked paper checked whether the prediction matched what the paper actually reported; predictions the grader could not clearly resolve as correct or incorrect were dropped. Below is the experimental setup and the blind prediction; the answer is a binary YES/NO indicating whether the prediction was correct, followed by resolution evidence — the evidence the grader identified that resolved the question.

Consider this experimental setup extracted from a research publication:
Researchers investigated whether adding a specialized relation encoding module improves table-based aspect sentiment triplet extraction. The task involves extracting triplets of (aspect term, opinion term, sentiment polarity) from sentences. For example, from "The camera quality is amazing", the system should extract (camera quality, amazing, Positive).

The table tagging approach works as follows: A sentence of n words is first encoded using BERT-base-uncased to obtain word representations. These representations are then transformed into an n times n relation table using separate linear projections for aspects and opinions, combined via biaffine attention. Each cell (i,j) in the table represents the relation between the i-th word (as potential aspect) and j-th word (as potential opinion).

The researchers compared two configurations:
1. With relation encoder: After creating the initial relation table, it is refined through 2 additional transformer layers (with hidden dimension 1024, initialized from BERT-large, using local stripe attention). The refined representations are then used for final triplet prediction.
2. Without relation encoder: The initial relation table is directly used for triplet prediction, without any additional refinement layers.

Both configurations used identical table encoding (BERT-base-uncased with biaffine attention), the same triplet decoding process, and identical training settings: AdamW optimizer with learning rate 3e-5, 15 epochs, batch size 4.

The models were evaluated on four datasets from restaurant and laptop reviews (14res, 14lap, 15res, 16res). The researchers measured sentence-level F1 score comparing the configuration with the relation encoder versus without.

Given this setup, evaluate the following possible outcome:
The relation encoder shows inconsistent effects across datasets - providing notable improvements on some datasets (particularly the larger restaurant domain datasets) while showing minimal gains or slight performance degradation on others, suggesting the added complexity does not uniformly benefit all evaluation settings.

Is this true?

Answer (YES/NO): NO